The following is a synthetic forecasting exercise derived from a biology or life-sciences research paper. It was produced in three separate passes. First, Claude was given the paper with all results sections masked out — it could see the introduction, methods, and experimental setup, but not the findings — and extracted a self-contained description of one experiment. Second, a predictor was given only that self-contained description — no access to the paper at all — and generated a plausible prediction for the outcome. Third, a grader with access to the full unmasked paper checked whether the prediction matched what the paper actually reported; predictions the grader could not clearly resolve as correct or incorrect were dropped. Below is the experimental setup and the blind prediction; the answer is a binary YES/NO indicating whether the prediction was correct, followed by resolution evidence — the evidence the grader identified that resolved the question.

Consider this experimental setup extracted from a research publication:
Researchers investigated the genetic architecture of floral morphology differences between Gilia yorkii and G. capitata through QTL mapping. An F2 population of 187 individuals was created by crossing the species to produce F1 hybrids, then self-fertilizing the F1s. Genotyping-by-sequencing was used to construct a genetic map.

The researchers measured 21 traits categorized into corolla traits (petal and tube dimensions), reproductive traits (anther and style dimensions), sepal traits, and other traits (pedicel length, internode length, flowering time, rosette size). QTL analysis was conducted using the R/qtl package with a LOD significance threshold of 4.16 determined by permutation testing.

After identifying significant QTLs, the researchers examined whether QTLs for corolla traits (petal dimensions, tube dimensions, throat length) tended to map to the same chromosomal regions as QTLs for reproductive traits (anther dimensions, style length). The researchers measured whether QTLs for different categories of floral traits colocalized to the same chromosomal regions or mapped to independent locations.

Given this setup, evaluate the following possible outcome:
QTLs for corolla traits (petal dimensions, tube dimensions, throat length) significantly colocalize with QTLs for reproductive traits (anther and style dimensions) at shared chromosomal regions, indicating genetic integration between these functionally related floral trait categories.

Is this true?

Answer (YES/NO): YES